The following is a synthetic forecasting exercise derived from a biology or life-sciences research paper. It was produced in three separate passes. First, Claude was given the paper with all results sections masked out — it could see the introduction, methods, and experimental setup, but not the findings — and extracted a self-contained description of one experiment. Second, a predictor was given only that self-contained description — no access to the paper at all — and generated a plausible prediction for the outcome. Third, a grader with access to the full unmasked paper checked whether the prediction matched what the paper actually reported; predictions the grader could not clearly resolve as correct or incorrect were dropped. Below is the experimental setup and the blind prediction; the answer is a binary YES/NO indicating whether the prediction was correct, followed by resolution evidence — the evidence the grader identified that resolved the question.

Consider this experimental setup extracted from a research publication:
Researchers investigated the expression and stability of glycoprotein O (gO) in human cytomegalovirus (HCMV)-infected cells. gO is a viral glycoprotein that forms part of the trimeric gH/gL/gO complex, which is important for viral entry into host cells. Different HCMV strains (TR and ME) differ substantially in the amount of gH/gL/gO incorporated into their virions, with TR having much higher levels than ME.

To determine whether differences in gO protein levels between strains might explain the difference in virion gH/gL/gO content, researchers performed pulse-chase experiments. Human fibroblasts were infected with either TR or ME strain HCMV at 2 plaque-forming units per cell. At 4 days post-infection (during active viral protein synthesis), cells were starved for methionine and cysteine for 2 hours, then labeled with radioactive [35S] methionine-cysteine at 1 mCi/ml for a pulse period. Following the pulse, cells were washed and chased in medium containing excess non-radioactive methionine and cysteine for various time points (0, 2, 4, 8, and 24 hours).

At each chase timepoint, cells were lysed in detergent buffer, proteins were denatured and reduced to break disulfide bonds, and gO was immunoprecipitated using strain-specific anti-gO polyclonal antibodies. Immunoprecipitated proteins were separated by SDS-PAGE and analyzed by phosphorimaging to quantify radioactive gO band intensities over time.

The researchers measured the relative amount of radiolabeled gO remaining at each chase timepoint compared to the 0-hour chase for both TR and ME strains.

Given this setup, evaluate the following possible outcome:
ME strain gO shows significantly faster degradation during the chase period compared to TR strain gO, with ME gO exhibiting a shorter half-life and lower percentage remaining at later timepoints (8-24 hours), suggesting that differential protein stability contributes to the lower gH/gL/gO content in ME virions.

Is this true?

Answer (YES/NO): NO